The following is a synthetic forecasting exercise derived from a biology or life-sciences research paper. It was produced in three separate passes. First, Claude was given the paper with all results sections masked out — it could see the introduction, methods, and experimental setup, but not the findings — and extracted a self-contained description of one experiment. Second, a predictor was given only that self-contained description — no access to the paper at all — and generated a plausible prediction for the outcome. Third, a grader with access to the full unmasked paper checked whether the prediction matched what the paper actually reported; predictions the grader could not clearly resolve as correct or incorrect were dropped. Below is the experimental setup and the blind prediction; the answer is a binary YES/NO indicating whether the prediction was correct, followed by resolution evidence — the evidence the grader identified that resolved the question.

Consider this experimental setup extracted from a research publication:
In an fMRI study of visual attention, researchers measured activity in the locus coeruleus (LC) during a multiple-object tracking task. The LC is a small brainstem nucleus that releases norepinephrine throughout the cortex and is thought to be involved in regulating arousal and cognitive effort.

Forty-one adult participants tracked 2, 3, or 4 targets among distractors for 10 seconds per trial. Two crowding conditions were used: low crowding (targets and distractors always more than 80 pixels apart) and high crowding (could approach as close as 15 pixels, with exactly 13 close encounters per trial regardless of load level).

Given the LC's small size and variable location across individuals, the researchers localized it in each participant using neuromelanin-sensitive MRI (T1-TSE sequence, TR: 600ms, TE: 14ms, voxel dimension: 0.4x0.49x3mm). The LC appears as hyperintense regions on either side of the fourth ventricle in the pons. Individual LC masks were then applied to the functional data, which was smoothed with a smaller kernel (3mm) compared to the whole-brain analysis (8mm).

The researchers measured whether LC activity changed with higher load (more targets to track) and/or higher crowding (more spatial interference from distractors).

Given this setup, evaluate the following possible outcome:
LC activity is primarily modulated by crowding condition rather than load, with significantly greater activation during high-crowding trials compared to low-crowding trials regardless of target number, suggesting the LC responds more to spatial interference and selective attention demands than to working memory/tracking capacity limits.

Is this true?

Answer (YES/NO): NO